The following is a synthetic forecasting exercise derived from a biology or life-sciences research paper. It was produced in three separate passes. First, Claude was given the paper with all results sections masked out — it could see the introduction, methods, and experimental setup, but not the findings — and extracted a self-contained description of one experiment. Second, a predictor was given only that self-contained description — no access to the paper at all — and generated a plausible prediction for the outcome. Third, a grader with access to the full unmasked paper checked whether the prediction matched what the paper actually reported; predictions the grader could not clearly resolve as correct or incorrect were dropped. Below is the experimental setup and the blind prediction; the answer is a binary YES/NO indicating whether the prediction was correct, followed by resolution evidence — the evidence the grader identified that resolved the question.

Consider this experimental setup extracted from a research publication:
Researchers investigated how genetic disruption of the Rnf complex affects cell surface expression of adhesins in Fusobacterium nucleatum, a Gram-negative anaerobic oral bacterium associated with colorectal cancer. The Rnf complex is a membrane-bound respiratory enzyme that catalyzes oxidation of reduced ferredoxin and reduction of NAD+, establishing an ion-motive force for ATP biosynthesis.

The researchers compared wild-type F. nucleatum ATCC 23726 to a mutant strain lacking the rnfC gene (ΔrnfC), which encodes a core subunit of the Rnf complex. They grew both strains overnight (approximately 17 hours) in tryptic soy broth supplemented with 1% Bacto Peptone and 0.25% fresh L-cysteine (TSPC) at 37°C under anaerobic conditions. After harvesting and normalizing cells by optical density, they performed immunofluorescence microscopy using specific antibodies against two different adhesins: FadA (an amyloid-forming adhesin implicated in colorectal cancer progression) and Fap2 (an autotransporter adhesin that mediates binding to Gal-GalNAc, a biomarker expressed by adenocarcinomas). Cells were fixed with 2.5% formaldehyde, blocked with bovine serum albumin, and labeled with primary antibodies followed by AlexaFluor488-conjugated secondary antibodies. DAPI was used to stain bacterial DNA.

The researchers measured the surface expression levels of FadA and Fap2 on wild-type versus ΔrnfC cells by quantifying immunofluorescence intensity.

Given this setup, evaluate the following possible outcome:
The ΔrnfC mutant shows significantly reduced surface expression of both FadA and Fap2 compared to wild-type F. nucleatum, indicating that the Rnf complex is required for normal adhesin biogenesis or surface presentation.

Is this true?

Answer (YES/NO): NO